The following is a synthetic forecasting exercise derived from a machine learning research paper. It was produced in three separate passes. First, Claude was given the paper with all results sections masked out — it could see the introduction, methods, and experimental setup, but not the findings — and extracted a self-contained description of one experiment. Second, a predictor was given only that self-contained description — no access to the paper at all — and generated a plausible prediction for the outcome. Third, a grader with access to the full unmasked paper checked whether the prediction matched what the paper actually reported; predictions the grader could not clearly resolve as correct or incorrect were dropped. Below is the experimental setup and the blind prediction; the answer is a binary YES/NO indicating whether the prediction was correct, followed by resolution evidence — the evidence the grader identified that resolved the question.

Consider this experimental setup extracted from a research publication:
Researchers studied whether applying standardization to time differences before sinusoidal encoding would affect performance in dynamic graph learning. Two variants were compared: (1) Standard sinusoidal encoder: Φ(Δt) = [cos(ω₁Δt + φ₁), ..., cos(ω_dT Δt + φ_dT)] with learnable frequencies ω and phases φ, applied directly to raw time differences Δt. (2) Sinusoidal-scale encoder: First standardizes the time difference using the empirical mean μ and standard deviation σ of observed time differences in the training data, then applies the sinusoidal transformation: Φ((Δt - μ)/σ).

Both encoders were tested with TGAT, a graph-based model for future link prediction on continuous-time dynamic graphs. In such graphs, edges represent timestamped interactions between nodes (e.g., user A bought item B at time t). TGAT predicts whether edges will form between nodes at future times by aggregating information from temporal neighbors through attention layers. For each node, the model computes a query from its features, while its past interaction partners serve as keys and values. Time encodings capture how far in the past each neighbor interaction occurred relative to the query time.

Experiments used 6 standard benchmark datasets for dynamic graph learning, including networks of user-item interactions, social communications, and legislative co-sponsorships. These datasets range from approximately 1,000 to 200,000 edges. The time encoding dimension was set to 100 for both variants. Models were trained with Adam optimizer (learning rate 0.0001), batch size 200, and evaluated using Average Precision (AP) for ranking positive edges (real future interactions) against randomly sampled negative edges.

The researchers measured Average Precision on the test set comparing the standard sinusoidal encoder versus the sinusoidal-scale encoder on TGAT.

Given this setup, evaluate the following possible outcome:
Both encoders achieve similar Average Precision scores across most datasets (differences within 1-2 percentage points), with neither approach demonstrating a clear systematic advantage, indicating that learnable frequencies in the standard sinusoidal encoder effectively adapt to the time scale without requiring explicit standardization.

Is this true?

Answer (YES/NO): NO